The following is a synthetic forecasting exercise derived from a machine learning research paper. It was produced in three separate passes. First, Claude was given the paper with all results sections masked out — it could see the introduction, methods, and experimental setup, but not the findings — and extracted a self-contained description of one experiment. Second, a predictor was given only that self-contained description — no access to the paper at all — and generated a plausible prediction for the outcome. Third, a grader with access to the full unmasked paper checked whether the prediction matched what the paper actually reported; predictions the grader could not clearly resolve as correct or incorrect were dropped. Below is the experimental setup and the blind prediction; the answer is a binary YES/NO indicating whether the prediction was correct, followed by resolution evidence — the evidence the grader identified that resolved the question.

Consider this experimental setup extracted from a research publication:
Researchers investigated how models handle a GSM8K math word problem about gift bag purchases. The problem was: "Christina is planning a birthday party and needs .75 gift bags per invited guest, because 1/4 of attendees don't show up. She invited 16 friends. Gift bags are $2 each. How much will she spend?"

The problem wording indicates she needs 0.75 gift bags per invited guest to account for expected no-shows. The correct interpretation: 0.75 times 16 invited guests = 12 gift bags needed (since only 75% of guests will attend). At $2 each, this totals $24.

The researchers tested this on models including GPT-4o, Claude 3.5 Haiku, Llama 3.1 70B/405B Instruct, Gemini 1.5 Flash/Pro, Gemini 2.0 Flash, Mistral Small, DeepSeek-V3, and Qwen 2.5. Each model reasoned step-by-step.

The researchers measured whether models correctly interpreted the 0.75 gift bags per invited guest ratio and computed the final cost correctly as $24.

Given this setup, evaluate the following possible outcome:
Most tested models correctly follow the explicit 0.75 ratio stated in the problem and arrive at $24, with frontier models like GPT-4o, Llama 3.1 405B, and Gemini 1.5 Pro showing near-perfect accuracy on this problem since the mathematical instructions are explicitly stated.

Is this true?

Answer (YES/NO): NO